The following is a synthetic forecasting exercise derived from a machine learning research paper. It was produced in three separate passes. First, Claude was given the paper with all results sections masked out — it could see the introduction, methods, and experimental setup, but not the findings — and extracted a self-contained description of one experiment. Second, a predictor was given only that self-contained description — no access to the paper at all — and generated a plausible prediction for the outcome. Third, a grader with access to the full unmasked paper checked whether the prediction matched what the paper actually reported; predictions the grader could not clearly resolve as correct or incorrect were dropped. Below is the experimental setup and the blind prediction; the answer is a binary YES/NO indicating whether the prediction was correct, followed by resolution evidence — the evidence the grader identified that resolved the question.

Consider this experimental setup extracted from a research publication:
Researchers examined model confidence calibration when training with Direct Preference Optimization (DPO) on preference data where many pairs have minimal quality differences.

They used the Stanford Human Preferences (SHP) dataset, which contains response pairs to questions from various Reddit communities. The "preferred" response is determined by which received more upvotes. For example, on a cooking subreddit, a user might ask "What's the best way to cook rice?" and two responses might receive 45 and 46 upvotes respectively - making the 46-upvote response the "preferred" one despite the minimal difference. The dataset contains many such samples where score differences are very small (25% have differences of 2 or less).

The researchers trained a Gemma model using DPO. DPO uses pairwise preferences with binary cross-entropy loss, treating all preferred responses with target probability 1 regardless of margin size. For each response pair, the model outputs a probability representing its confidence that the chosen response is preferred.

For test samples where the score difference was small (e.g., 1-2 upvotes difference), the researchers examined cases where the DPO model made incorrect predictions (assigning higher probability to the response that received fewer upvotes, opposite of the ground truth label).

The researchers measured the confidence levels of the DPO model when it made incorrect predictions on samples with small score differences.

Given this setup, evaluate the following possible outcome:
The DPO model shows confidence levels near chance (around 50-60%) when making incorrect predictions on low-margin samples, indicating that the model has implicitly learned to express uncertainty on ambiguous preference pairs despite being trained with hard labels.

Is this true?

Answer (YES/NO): NO